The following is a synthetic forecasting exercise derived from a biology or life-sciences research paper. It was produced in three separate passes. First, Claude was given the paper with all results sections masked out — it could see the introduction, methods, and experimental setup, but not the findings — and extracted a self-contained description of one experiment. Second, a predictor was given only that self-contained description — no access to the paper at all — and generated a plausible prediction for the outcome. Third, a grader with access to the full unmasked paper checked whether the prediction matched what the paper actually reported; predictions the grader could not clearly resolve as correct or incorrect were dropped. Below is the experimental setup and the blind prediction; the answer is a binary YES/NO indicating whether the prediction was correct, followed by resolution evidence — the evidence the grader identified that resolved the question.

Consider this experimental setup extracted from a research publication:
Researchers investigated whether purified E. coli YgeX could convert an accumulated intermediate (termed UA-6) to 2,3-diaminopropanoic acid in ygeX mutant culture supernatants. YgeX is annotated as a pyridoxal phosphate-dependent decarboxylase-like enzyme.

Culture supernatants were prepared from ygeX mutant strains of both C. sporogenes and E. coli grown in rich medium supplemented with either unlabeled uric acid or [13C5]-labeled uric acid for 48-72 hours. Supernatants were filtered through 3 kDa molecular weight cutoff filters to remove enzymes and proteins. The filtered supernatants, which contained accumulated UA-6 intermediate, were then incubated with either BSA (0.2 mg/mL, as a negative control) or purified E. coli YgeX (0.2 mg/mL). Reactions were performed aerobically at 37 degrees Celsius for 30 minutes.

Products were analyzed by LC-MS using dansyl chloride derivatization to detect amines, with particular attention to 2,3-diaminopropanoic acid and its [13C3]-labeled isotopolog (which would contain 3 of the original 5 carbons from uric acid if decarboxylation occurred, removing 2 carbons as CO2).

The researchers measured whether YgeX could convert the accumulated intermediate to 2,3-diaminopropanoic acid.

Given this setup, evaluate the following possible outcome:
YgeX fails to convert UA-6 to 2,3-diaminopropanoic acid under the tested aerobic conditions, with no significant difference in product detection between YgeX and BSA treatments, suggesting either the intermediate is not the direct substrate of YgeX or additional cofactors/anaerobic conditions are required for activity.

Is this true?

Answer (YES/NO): NO